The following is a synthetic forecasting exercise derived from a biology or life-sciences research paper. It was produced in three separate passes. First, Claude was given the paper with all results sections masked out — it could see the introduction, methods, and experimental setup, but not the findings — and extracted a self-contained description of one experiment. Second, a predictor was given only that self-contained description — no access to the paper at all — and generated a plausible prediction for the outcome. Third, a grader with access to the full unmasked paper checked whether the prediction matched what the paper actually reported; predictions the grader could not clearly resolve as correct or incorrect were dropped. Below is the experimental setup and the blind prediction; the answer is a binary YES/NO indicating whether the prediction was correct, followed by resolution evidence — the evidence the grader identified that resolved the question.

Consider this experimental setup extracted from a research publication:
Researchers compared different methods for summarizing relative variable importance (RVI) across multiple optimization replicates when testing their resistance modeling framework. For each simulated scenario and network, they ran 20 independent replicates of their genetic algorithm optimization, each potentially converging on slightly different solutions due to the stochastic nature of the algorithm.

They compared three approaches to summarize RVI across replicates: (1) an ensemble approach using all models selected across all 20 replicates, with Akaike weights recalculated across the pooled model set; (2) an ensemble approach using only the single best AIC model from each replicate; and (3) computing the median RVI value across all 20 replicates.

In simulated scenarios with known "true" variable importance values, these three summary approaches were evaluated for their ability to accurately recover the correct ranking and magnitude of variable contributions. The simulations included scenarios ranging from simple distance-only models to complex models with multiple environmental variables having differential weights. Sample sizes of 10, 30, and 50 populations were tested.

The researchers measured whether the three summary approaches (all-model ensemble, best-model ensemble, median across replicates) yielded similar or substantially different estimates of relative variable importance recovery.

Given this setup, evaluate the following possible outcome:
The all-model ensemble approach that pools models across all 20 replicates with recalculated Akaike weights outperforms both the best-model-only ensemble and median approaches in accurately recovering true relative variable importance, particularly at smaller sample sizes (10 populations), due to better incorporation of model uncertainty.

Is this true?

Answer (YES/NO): NO